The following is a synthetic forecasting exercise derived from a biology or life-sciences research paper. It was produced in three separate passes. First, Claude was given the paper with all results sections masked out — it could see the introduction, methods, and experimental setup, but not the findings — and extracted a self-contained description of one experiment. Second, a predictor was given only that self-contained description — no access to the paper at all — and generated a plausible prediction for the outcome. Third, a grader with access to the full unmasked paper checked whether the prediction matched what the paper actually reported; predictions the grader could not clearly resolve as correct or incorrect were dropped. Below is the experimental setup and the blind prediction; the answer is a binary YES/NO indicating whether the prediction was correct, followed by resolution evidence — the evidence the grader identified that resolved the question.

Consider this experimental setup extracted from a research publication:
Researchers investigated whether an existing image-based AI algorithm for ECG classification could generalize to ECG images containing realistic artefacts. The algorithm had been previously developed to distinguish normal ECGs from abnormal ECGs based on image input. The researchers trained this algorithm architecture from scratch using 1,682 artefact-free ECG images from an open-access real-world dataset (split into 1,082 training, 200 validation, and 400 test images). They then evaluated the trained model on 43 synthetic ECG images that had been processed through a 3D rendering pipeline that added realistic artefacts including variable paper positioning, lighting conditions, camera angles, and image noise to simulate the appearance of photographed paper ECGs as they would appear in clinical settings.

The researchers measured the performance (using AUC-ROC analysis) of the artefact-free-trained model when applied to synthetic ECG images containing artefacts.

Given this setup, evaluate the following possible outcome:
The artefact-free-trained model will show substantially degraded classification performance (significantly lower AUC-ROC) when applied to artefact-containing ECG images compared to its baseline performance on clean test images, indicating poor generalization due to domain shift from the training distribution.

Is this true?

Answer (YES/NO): YES